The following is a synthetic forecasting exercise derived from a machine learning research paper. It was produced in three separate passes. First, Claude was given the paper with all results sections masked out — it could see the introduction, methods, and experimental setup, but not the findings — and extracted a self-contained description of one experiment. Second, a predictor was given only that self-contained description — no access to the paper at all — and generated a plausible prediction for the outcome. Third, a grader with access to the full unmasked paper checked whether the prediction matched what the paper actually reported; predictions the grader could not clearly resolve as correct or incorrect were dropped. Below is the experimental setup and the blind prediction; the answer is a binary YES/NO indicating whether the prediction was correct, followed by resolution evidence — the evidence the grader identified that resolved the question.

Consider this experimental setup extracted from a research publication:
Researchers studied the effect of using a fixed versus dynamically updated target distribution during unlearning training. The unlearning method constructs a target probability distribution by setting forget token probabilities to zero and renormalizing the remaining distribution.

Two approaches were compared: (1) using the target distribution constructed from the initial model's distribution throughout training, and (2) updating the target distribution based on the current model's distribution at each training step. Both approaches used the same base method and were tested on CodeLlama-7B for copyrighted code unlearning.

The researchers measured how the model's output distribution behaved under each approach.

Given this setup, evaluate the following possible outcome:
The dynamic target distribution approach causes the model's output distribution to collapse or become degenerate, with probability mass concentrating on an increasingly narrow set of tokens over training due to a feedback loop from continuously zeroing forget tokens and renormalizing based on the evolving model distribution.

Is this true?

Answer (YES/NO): YES